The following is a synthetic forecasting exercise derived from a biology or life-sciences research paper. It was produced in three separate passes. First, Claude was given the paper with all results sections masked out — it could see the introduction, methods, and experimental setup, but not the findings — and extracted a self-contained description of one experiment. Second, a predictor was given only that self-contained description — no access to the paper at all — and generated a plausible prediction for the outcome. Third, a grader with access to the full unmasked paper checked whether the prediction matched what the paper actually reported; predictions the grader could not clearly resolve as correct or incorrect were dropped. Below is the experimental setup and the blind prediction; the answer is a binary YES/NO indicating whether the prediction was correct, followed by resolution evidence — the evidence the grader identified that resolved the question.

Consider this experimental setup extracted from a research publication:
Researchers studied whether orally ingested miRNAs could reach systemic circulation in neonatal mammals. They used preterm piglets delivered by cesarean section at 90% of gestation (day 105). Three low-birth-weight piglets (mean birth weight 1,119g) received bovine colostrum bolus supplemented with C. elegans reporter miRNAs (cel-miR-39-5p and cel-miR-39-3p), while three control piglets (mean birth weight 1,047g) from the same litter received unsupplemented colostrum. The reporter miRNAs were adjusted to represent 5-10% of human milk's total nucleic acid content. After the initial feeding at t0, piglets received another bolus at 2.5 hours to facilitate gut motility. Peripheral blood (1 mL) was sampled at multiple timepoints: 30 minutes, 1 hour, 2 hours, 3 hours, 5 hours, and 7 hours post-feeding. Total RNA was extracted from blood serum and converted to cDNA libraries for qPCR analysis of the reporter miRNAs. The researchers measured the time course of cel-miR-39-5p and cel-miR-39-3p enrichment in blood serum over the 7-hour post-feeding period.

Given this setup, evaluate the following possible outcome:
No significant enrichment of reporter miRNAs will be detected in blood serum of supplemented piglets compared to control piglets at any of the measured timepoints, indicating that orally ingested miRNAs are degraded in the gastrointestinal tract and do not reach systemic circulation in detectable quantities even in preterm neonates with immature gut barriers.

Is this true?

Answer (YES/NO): NO